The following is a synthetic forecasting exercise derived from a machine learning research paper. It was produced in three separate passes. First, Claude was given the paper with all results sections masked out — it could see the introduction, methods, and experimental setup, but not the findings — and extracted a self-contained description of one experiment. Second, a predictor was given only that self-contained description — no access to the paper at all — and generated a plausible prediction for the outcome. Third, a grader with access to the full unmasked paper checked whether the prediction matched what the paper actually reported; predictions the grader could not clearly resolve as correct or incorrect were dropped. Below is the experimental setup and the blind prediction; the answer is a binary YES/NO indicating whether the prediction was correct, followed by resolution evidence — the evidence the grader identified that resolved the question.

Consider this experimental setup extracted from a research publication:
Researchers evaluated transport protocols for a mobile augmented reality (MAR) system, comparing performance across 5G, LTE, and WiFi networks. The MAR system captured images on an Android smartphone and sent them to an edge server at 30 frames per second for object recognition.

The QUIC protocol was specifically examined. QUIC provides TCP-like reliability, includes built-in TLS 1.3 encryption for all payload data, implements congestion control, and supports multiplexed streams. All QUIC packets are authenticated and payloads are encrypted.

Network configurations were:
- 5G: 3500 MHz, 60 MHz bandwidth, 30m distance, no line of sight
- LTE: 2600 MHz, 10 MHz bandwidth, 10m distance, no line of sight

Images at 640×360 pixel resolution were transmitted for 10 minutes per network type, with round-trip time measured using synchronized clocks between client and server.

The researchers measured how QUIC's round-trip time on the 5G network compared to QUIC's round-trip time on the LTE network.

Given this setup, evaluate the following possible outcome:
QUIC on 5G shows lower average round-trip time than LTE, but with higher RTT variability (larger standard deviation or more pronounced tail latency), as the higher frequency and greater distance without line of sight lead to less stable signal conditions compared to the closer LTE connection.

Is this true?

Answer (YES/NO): NO